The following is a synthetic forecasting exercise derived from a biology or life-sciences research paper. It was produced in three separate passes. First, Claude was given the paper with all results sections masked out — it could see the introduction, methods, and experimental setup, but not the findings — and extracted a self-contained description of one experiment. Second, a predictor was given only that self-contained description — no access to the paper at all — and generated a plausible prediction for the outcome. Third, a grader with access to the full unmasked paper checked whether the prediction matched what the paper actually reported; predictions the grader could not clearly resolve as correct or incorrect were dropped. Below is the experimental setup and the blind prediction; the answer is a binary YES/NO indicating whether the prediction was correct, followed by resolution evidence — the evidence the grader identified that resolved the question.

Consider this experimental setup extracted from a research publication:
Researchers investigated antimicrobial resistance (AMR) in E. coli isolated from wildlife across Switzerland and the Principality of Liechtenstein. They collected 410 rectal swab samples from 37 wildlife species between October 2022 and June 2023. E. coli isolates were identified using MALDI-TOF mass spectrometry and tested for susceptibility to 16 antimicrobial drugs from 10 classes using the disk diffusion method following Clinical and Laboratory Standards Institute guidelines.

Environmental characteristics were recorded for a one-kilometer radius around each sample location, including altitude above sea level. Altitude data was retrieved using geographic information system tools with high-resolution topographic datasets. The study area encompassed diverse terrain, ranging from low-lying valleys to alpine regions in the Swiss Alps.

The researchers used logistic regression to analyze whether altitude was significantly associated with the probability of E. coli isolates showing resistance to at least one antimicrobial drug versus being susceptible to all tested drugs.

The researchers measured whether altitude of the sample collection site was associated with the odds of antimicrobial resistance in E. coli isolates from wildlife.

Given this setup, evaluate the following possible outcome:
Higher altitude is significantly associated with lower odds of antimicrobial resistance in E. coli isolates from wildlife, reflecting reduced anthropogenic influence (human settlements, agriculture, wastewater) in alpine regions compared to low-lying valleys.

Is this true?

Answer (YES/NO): NO